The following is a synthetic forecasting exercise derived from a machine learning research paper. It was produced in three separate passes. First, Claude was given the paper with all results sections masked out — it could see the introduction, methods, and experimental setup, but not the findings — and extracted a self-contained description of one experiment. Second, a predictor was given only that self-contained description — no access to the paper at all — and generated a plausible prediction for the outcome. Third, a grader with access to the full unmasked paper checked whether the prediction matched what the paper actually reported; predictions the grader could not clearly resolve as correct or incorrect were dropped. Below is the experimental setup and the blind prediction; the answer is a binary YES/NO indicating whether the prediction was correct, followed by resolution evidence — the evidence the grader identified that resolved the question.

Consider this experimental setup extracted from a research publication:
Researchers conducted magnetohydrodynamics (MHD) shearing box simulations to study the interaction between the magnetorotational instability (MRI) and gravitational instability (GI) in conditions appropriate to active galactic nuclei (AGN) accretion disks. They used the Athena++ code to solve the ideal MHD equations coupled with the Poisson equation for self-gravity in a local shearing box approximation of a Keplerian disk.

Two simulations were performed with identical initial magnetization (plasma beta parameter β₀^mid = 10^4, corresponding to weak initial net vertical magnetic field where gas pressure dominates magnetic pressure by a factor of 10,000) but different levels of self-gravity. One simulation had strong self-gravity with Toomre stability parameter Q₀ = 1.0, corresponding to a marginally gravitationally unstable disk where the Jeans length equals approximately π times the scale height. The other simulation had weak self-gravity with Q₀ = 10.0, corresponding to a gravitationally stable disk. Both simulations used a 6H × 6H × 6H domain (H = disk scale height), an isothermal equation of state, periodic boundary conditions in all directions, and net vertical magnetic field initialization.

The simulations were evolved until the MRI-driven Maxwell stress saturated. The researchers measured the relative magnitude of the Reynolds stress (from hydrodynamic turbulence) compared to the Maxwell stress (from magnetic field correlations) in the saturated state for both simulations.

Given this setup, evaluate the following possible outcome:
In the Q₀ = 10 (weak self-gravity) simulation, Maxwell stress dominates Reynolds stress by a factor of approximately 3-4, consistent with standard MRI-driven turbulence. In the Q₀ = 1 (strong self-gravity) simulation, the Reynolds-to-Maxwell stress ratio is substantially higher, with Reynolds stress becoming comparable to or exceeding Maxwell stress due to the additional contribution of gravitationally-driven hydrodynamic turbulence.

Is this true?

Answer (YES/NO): NO